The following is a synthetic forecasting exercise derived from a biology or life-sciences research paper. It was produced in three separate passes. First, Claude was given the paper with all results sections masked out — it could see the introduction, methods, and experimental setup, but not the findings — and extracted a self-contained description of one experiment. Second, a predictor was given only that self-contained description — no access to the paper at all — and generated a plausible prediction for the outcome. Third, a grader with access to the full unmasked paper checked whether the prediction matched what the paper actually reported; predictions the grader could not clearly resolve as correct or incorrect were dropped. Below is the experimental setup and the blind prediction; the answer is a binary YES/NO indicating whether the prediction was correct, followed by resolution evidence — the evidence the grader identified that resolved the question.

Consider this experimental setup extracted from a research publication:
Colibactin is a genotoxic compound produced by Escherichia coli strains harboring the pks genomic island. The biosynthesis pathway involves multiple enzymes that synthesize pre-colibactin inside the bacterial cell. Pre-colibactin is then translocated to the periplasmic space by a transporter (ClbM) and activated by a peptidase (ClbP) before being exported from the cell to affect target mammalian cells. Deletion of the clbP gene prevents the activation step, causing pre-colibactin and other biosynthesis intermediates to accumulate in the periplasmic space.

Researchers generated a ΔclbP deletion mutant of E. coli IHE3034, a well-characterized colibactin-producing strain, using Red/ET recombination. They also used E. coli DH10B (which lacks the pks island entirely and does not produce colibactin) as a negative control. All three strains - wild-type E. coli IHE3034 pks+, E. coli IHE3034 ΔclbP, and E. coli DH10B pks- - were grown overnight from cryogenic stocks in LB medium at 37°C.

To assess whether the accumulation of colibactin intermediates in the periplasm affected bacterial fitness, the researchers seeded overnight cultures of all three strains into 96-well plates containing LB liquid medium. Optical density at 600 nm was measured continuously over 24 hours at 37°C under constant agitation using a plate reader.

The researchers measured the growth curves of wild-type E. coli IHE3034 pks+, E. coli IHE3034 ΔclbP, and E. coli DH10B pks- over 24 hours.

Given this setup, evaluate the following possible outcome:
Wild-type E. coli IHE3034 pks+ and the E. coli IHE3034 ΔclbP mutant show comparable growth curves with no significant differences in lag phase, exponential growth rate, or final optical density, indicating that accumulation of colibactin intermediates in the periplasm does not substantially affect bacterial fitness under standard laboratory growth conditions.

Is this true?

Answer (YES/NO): YES